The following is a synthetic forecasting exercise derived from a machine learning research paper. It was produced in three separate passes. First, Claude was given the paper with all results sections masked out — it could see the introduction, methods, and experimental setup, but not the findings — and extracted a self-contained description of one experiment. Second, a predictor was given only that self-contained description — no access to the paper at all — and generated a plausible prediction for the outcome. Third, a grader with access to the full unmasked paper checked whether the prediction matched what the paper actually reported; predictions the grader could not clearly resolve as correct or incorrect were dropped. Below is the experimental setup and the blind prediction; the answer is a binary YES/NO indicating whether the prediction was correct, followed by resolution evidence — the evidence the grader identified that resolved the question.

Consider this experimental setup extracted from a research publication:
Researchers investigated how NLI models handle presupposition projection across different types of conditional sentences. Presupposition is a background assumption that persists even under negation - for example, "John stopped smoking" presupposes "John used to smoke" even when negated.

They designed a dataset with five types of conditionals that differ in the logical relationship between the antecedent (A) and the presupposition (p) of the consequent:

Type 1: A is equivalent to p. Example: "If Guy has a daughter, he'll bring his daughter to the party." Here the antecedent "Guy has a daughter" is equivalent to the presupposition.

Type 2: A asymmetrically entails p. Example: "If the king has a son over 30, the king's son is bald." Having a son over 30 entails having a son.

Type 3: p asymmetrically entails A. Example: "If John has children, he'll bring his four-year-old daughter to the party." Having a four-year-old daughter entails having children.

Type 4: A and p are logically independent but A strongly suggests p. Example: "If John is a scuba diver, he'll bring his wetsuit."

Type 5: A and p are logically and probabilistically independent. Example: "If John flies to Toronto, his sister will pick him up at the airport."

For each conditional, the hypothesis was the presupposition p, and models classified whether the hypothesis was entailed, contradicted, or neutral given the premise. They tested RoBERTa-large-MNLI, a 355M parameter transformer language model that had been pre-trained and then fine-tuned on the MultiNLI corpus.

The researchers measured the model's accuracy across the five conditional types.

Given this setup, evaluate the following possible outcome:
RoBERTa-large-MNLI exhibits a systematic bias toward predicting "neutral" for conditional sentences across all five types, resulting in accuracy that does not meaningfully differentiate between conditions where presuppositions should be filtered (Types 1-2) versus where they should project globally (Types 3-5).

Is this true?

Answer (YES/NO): NO